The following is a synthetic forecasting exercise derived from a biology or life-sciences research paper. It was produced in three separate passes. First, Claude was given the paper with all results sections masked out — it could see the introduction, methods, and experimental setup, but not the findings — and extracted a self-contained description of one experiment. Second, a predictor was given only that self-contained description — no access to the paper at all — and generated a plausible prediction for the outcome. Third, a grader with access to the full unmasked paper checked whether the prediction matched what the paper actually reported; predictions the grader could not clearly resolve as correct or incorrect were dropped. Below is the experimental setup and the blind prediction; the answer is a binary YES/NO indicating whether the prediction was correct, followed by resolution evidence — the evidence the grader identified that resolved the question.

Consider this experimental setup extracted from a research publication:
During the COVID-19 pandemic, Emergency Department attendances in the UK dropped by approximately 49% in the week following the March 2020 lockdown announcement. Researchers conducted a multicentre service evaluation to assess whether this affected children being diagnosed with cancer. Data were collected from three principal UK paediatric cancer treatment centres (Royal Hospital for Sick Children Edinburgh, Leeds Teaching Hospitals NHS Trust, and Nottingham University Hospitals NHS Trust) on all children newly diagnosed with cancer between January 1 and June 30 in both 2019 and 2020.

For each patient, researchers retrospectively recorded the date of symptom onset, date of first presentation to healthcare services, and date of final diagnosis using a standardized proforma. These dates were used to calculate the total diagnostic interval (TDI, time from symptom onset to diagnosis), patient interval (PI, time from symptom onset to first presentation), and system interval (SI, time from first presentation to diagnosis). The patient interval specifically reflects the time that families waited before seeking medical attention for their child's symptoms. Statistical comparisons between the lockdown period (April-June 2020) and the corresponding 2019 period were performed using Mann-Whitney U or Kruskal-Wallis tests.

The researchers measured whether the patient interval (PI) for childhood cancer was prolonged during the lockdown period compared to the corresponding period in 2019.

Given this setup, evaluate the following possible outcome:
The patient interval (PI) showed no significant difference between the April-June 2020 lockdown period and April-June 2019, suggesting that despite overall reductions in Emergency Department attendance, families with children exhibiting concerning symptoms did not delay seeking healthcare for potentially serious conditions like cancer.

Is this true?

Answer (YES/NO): YES